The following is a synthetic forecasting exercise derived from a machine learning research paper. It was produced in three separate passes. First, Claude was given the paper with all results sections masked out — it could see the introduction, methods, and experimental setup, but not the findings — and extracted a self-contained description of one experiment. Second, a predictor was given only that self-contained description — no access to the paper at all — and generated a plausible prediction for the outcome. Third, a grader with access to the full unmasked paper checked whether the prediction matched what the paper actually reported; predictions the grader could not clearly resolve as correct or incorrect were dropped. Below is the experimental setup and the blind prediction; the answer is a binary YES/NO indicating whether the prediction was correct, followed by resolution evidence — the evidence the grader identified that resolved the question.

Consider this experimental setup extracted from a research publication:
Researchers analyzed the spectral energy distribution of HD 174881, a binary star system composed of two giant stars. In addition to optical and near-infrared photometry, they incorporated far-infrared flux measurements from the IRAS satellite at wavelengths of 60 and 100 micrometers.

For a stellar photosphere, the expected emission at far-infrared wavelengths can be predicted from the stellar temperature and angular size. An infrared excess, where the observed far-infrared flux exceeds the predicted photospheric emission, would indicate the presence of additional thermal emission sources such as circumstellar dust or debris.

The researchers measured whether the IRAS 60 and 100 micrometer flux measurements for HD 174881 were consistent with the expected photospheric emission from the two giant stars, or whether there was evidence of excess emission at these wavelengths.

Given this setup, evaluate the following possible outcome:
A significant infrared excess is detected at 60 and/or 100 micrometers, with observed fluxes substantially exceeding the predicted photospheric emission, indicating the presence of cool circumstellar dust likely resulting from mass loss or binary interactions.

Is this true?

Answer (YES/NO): YES